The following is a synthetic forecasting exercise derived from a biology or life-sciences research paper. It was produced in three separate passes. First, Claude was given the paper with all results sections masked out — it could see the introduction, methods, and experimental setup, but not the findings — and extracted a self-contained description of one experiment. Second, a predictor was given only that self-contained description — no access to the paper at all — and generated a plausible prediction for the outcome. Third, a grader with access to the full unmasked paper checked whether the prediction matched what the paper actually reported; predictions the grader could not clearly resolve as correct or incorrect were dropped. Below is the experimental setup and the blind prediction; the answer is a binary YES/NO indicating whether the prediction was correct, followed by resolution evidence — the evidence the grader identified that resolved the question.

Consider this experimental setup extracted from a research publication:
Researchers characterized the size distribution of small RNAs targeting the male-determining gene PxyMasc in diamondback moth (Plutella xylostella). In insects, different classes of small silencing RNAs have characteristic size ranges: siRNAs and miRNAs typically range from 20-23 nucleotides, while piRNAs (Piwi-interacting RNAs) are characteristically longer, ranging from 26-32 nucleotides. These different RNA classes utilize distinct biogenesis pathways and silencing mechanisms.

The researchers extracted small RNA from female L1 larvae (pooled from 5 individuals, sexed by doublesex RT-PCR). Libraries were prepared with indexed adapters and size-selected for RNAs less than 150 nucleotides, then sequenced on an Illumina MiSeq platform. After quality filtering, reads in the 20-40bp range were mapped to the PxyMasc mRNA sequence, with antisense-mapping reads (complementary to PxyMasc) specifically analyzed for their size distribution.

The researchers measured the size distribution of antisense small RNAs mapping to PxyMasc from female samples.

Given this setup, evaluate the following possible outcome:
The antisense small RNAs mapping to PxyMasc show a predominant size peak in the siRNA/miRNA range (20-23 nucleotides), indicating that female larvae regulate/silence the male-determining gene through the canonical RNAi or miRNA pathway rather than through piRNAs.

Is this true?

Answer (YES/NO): NO